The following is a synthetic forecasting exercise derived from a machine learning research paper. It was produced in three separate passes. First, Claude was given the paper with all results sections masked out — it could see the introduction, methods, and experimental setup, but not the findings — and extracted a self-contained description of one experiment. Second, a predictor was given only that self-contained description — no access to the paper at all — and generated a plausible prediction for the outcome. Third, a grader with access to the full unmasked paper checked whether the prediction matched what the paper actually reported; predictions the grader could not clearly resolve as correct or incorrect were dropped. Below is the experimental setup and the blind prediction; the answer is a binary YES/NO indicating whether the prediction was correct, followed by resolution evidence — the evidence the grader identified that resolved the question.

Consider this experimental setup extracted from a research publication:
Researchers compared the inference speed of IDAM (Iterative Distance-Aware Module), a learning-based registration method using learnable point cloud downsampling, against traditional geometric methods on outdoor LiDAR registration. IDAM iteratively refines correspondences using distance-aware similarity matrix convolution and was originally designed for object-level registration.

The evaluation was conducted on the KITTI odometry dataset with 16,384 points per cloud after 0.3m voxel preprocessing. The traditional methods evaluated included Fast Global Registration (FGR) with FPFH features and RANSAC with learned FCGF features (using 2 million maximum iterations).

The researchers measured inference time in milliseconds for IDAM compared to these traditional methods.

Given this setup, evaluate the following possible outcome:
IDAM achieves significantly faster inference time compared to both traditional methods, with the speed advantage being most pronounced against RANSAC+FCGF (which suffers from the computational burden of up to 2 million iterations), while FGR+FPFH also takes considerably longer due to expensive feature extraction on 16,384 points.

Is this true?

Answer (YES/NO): NO